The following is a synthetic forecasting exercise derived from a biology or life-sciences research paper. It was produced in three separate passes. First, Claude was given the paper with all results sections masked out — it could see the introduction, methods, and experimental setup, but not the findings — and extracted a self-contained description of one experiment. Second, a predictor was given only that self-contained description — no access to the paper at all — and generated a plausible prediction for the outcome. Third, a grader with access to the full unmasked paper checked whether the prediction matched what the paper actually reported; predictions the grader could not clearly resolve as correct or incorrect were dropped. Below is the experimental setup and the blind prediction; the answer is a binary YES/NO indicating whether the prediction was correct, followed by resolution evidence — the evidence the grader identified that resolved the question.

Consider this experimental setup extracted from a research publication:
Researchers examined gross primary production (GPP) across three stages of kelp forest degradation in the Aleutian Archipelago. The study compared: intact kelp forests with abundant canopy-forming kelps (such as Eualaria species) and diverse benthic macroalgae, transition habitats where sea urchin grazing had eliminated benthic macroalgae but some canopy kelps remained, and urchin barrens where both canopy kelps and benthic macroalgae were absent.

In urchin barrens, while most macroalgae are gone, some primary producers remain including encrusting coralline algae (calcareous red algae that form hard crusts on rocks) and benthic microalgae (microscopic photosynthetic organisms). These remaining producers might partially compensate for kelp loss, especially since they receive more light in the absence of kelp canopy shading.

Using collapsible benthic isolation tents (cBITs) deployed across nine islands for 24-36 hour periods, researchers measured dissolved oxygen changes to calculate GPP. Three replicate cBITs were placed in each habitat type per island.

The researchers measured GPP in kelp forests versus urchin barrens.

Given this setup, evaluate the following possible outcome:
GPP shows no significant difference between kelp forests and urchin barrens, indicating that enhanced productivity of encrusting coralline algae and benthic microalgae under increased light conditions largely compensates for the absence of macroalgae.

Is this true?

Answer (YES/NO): NO